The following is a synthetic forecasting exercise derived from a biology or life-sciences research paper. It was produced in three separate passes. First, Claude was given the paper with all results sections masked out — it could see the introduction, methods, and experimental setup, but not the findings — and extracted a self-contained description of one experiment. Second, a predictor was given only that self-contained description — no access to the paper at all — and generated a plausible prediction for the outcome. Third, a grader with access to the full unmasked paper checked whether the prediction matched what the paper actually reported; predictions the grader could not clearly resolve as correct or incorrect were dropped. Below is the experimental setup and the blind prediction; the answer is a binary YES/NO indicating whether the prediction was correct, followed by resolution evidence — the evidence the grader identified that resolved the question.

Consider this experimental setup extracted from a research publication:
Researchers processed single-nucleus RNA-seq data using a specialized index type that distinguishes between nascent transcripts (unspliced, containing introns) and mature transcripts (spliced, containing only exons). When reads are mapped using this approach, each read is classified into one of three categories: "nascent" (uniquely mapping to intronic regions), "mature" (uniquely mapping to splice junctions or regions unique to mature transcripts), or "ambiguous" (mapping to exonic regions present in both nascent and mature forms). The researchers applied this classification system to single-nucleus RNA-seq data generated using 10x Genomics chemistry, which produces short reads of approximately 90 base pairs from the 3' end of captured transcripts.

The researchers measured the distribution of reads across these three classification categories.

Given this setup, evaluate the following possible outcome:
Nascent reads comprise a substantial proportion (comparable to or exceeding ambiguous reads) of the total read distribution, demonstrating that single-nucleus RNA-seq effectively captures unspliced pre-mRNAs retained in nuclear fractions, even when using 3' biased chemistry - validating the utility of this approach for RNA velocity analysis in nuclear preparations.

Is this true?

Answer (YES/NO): NO